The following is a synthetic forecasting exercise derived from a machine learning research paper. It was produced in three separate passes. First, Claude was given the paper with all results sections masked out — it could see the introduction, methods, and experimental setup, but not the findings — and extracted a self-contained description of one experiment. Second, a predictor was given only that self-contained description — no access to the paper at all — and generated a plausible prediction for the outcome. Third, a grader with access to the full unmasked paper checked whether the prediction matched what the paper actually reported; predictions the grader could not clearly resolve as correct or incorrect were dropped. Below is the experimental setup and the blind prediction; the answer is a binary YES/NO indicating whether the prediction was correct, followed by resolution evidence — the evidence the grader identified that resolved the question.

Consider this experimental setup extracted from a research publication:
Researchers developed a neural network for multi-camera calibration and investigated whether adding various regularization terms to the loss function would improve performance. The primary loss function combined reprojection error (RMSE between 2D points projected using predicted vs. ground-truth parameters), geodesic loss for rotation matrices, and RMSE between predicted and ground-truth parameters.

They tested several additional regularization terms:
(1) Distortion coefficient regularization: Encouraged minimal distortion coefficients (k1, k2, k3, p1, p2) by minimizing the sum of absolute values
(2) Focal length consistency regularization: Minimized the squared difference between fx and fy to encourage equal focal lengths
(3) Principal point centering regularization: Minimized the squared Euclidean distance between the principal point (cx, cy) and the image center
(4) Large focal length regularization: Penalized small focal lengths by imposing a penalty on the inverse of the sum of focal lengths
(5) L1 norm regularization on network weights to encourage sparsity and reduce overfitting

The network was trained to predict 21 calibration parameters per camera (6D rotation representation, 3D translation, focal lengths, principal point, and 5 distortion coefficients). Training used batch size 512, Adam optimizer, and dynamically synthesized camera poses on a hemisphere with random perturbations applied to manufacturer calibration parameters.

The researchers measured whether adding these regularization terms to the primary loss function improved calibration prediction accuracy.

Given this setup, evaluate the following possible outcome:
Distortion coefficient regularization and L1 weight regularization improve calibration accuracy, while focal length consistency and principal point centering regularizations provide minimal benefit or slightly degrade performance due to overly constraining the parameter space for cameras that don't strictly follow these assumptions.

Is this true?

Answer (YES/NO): NO